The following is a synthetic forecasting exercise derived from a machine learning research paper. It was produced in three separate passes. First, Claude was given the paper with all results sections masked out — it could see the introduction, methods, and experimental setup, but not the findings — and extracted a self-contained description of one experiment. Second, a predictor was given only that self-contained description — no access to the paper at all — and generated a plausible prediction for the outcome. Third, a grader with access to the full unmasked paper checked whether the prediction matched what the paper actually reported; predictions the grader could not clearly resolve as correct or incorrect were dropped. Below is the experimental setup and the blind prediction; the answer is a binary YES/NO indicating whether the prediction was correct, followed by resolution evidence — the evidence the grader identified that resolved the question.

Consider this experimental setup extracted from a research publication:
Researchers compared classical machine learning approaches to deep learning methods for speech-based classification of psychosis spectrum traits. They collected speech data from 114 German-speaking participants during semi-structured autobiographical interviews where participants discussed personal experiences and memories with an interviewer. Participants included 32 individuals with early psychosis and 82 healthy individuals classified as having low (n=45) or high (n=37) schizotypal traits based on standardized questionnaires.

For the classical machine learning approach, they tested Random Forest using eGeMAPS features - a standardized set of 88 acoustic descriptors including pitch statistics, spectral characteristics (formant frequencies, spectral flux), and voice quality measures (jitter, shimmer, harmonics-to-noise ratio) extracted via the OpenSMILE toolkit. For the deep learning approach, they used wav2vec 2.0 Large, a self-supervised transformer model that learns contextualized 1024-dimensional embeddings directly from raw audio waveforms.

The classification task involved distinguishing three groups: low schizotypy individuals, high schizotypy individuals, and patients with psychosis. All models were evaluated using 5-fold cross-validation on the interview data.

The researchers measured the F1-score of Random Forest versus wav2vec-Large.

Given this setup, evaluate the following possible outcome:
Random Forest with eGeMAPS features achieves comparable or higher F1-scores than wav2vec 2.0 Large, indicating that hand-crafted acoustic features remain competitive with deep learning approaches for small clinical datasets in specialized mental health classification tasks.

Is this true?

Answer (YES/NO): NO